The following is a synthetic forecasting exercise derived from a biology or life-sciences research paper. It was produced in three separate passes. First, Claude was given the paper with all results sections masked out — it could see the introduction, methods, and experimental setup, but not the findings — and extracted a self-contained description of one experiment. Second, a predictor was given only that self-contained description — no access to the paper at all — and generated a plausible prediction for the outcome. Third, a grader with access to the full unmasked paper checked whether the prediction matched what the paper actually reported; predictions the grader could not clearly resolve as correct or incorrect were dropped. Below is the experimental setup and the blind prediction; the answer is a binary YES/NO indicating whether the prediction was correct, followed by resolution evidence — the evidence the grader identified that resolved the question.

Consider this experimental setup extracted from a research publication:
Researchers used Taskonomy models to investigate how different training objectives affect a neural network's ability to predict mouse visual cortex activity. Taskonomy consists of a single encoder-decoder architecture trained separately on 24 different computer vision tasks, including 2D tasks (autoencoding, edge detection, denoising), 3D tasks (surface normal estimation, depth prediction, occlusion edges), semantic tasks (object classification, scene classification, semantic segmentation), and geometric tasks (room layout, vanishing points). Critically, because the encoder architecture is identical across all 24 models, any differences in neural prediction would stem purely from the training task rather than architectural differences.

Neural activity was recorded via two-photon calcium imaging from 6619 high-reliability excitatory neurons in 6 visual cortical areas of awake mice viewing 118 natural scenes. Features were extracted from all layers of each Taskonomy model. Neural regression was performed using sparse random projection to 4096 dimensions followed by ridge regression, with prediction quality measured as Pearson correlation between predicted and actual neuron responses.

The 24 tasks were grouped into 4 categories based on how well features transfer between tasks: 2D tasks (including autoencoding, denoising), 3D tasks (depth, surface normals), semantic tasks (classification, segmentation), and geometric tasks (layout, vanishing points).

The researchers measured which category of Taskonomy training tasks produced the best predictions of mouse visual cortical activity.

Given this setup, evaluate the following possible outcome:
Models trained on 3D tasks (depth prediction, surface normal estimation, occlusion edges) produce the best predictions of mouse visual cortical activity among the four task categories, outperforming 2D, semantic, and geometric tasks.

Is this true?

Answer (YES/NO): NO